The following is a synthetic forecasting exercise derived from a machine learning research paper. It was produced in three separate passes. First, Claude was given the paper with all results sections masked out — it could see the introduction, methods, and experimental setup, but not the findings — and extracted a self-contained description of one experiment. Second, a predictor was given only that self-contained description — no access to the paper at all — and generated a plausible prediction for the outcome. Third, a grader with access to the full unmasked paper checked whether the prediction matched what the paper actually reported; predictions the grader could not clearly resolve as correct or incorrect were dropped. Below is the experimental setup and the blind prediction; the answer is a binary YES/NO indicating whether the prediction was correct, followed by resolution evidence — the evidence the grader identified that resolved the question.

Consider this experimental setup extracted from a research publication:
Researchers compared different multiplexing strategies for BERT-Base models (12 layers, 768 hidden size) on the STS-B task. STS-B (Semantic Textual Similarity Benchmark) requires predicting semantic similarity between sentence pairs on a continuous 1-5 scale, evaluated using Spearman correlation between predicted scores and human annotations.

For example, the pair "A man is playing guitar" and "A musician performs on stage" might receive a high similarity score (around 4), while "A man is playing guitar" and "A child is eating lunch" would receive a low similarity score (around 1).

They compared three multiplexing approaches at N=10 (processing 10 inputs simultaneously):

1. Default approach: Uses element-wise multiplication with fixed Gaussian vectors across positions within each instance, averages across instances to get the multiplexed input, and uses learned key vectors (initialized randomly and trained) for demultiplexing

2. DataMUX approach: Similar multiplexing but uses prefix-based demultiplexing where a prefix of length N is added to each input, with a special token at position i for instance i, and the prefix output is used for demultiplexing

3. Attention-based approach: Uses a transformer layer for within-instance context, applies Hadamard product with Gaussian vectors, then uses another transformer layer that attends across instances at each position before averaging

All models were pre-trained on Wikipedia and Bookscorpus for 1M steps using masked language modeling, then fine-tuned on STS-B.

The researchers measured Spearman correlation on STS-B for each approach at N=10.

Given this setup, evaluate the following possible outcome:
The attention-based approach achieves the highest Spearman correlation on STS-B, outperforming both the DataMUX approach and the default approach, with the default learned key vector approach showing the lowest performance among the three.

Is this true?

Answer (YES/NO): NO